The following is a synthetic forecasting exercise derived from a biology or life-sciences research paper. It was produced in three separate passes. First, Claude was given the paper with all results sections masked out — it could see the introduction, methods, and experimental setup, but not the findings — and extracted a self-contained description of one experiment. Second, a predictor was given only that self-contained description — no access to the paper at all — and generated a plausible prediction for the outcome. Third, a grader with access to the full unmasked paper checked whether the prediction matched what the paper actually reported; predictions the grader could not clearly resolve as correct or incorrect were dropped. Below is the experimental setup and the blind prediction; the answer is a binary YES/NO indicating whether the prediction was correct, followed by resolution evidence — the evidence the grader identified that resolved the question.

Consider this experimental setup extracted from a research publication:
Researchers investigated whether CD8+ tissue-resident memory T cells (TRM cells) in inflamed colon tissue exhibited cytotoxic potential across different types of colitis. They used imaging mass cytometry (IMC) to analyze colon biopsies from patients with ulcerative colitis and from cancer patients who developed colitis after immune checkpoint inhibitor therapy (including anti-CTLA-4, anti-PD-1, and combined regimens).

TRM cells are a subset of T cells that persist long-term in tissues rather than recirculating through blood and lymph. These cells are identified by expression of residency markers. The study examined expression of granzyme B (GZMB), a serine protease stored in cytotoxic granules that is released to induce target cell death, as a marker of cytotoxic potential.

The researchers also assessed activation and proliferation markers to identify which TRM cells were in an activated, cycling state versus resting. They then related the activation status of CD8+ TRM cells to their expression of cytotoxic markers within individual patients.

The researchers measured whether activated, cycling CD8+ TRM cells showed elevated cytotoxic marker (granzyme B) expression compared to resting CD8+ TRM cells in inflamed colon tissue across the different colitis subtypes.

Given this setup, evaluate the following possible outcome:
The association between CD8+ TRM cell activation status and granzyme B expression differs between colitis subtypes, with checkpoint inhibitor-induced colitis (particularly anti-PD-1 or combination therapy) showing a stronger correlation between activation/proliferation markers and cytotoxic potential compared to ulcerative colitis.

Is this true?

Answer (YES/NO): NO